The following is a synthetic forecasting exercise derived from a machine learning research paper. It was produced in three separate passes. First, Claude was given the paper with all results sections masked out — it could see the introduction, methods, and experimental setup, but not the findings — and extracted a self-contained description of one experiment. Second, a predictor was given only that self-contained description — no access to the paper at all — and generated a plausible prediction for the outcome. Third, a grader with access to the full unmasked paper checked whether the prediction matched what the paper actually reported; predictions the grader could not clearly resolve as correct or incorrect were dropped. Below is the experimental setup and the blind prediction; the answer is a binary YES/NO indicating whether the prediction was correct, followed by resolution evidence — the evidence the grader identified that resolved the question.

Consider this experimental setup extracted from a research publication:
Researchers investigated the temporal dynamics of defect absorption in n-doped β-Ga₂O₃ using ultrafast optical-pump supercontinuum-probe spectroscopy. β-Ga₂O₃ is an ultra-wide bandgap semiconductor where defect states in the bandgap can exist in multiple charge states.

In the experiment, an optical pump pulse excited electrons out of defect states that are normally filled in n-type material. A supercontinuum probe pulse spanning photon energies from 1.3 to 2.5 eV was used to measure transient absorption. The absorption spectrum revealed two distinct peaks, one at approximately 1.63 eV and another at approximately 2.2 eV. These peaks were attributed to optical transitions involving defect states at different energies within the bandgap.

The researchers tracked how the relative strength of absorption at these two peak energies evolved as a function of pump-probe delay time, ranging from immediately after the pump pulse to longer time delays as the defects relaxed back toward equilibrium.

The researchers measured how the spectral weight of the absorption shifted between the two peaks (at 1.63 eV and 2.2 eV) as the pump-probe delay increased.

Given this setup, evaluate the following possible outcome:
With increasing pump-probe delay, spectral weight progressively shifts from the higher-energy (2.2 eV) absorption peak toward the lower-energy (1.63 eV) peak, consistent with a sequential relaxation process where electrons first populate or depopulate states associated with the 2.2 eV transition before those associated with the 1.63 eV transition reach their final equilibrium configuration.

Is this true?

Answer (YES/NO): NO